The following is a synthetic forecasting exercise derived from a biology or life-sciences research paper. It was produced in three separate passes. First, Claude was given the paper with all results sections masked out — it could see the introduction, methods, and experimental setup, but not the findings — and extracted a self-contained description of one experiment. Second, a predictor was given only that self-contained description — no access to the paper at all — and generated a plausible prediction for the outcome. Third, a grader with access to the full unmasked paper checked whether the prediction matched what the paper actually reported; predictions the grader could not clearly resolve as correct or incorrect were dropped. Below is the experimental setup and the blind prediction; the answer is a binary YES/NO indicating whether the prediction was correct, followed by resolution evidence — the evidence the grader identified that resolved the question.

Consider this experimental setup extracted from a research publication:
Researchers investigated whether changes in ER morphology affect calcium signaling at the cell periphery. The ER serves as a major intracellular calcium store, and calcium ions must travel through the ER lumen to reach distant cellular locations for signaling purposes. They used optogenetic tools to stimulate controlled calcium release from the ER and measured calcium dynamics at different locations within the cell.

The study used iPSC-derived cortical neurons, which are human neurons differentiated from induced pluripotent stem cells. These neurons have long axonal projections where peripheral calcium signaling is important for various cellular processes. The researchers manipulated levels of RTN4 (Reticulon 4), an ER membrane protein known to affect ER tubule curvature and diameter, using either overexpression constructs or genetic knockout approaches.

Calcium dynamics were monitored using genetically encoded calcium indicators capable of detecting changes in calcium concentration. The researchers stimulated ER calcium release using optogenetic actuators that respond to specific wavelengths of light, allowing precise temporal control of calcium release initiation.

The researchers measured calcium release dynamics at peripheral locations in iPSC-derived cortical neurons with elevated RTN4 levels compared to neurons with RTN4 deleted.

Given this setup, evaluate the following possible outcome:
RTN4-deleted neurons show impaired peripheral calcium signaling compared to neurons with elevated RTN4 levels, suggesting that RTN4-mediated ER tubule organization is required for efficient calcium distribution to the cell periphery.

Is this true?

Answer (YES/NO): NO